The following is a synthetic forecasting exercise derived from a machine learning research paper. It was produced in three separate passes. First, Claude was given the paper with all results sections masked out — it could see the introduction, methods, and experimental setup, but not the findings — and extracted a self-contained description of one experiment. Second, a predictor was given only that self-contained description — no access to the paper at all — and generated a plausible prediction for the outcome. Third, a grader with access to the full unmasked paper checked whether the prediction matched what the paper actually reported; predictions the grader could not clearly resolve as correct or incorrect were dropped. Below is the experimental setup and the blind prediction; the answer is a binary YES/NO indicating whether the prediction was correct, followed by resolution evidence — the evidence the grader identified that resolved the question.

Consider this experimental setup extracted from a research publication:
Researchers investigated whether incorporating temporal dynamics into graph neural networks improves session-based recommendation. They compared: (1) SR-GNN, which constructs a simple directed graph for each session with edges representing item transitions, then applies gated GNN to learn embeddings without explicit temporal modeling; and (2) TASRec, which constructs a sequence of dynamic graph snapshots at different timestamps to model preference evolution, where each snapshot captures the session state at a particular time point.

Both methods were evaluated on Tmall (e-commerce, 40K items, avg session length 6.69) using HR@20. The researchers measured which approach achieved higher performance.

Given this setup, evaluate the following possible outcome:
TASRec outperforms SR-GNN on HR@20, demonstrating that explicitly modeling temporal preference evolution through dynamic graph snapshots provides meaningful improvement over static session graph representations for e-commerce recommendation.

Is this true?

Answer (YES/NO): YES